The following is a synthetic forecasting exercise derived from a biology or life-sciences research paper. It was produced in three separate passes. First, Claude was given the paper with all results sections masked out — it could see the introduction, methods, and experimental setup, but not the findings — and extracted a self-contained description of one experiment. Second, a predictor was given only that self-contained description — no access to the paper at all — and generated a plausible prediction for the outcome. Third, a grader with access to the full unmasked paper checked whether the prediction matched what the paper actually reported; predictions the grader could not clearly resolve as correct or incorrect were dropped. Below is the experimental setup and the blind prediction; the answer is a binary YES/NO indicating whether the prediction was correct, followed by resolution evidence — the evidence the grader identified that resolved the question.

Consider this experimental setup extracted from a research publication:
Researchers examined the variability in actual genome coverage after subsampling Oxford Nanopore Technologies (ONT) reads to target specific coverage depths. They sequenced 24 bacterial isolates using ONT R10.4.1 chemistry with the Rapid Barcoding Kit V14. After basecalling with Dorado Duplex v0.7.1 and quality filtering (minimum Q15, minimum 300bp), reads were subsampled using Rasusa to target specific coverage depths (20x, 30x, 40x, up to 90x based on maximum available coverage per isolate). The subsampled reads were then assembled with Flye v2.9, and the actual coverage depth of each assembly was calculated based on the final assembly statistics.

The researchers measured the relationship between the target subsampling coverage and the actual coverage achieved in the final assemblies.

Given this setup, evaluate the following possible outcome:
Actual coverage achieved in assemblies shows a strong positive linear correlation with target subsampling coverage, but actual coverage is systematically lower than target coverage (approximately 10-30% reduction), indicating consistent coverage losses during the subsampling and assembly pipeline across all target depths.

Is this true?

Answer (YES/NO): NO